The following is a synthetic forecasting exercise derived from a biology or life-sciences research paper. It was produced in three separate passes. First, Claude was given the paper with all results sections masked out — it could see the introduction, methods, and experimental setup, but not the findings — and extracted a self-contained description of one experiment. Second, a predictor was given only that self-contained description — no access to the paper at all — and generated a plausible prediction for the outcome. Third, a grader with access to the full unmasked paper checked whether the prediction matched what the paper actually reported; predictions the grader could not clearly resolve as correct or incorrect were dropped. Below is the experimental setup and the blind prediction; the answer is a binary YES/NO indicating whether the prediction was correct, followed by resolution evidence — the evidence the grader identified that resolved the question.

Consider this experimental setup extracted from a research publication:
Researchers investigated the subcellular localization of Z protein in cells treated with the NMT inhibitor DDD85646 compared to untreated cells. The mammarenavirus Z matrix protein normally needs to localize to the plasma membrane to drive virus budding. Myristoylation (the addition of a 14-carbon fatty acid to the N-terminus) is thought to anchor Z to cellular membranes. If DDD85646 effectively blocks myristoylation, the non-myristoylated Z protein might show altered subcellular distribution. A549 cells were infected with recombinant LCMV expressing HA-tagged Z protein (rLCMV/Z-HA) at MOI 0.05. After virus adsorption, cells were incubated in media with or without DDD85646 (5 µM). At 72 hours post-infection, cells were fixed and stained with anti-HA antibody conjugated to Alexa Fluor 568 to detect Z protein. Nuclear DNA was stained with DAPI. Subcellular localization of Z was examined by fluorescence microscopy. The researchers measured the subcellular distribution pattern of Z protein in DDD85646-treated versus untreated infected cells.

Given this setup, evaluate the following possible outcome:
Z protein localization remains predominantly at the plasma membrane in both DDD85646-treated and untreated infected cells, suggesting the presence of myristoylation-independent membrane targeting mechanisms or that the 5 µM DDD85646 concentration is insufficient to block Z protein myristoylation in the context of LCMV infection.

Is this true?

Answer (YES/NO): NO